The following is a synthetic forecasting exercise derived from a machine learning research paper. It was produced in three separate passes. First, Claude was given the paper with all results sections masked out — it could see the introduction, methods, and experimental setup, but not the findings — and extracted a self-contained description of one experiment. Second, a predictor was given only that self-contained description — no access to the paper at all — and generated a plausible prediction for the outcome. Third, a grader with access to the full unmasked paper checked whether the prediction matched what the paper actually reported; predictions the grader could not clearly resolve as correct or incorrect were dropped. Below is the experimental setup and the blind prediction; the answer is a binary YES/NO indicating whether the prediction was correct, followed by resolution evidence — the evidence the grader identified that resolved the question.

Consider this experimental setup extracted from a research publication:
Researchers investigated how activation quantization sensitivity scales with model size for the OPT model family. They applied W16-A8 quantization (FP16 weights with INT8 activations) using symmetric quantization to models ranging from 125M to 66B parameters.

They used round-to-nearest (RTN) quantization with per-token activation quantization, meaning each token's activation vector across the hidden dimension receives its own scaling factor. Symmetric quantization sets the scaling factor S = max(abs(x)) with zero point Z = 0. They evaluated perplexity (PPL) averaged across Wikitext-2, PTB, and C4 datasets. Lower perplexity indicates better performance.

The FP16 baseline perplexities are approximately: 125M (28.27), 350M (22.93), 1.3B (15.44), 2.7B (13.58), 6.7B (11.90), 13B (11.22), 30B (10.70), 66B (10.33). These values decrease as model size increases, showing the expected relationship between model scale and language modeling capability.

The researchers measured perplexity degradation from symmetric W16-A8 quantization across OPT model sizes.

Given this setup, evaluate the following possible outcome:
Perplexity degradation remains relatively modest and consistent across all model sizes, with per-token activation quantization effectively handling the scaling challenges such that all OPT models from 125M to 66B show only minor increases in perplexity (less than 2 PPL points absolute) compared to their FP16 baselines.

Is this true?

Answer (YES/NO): NO